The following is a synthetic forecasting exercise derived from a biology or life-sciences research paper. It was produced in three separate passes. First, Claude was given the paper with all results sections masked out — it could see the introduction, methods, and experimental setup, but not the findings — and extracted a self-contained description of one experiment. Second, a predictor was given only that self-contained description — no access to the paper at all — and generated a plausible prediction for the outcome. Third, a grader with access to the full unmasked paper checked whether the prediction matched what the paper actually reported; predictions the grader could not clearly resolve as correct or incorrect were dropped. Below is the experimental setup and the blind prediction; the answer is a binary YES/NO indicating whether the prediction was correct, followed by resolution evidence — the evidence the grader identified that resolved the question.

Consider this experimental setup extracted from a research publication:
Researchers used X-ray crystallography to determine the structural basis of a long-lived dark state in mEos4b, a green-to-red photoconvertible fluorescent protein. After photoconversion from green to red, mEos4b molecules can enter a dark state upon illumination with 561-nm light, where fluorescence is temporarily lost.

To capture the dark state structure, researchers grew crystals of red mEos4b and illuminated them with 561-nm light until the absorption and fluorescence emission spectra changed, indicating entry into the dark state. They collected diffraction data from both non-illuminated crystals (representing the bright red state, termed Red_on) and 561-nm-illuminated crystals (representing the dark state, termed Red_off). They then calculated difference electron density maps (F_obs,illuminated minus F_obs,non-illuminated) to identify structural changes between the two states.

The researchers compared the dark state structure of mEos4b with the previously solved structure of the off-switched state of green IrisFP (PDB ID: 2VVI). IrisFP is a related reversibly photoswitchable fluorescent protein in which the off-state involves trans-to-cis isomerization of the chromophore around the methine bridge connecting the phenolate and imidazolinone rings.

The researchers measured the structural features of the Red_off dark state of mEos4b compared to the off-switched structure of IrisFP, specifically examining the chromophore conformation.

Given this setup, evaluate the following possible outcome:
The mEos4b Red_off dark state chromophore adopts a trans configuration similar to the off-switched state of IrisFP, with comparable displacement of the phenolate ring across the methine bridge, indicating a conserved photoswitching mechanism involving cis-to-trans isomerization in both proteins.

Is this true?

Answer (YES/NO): NO